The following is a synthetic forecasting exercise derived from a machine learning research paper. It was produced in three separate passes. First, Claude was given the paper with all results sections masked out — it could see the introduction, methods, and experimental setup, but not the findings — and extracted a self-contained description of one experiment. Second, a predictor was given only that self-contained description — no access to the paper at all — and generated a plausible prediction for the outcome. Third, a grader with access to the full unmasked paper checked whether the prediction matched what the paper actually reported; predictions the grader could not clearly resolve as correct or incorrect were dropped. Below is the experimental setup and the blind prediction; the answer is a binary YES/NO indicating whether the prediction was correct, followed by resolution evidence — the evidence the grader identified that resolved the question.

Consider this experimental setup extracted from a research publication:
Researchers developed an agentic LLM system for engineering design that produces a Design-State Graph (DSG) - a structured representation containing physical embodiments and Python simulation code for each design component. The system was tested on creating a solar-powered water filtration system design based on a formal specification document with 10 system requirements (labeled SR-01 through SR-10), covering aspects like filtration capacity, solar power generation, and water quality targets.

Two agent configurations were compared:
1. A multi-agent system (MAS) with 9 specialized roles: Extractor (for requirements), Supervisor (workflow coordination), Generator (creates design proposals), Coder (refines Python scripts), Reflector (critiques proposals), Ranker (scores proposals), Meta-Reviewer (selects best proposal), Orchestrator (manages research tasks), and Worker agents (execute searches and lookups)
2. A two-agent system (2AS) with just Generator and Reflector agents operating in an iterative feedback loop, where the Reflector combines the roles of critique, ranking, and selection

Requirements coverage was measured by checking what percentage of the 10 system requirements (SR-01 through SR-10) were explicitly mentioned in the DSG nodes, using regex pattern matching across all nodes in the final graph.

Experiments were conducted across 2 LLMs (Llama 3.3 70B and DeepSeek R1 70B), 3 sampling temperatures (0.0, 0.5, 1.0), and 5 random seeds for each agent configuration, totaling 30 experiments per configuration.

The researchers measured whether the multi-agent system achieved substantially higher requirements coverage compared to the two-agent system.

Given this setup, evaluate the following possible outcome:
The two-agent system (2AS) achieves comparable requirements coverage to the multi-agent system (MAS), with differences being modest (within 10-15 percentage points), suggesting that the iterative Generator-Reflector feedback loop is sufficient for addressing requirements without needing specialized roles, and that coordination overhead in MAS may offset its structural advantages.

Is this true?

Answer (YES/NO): NO